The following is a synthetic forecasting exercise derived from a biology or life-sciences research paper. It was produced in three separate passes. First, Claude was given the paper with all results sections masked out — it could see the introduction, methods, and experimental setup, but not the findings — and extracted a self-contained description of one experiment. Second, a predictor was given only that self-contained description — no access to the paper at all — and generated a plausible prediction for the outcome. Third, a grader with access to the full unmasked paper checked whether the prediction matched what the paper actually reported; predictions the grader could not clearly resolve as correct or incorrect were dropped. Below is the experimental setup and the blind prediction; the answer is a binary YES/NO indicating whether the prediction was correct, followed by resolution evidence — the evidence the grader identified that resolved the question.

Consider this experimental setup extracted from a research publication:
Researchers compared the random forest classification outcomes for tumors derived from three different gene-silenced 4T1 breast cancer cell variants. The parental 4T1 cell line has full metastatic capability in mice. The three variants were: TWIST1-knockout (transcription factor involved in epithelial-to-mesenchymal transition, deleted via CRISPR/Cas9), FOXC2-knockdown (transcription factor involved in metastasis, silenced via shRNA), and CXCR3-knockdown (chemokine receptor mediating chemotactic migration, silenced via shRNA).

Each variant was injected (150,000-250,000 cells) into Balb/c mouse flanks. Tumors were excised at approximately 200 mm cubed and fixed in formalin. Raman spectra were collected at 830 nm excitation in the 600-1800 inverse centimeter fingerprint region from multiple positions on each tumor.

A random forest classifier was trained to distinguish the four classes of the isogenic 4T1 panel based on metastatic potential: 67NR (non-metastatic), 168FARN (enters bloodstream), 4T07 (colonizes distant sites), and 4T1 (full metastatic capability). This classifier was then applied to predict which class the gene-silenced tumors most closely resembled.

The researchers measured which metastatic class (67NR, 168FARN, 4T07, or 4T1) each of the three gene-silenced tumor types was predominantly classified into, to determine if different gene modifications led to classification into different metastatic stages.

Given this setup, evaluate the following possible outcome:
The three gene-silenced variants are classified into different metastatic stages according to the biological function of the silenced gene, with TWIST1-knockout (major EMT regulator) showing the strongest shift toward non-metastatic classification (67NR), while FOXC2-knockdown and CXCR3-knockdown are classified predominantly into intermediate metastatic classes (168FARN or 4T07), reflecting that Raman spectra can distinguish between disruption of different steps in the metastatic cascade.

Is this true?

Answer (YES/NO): YES